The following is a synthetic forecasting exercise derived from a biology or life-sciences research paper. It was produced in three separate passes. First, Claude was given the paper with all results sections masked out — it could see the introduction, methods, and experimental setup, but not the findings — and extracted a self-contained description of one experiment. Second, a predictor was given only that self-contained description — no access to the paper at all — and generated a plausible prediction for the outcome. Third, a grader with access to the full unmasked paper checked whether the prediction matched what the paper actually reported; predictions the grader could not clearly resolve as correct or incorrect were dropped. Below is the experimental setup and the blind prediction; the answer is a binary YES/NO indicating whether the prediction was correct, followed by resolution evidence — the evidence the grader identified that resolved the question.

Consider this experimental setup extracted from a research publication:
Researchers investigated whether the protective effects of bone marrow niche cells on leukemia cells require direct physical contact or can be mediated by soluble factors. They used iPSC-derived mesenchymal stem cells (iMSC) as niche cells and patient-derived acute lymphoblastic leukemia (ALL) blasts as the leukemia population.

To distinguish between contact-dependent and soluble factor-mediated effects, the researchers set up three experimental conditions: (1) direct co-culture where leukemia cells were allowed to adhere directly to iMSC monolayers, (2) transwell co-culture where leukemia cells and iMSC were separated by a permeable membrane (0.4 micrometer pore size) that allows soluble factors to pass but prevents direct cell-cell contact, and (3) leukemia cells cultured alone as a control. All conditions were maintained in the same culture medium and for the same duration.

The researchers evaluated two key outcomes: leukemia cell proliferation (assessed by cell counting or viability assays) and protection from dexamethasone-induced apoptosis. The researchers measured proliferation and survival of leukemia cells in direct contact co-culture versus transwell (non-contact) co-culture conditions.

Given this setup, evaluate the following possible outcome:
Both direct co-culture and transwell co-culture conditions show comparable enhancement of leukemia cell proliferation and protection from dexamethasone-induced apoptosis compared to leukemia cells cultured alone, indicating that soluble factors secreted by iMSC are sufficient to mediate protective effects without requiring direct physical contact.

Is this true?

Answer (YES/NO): NO